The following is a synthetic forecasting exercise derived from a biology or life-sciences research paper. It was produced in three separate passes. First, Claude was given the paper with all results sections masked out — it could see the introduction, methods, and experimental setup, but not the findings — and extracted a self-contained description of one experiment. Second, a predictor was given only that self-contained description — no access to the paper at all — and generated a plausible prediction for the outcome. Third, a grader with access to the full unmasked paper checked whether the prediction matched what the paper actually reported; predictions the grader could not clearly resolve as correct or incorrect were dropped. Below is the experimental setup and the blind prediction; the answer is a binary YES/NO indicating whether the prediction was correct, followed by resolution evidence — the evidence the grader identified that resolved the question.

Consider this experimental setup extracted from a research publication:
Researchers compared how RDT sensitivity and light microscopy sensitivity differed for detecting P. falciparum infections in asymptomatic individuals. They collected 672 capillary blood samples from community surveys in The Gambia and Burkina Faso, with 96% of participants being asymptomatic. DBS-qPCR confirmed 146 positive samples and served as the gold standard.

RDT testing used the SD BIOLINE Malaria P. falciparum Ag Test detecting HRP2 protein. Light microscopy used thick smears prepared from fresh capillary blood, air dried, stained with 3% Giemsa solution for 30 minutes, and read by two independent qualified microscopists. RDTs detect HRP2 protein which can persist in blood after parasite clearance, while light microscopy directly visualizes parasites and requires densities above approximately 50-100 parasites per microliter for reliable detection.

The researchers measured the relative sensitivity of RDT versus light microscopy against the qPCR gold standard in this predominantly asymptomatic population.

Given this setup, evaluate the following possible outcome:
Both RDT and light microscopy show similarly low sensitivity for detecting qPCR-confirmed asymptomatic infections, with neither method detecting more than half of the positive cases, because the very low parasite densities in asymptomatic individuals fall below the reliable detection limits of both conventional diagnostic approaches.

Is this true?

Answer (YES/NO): NO